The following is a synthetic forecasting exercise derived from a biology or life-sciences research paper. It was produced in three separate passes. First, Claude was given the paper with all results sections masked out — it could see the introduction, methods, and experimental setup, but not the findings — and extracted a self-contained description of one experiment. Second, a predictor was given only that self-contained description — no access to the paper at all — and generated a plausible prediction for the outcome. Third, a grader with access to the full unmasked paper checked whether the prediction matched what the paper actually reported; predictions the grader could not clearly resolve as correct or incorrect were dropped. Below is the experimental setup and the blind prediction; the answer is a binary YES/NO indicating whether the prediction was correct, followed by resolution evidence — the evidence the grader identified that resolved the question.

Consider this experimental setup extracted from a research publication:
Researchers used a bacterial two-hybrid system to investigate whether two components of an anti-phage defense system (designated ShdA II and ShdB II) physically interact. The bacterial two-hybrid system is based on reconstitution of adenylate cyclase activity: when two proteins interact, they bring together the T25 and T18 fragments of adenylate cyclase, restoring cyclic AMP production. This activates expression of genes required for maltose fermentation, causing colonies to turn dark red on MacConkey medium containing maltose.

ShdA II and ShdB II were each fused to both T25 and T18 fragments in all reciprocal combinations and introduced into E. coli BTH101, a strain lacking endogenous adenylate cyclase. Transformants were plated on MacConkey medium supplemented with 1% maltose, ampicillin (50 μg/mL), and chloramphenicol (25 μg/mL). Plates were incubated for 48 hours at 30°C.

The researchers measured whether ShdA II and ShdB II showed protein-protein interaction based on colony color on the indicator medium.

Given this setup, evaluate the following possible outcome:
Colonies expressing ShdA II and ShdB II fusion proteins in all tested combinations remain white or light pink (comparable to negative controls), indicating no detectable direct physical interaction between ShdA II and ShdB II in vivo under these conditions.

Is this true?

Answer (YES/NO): NO